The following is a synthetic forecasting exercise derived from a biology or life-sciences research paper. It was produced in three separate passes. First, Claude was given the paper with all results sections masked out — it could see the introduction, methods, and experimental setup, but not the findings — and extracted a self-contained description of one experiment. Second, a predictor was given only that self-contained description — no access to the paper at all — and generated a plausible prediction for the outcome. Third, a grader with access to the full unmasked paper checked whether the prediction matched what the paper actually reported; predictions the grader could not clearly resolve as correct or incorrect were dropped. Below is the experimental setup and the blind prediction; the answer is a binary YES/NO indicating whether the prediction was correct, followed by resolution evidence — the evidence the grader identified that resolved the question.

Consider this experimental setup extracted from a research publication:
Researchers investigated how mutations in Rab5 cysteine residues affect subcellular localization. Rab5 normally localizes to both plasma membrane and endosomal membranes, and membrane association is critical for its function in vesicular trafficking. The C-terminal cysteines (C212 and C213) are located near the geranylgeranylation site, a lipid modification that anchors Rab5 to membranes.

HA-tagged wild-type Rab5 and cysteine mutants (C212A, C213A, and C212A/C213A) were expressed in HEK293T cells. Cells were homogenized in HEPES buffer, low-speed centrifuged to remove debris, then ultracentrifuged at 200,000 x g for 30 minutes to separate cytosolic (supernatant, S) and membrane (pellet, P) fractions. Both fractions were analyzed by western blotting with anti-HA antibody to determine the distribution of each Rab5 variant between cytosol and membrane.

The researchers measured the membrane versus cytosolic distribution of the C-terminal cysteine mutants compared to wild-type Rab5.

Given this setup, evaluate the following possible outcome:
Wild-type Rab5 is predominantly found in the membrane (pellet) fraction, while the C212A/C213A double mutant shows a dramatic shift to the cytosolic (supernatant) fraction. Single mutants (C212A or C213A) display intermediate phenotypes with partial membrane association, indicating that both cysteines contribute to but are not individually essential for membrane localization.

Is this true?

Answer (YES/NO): NO